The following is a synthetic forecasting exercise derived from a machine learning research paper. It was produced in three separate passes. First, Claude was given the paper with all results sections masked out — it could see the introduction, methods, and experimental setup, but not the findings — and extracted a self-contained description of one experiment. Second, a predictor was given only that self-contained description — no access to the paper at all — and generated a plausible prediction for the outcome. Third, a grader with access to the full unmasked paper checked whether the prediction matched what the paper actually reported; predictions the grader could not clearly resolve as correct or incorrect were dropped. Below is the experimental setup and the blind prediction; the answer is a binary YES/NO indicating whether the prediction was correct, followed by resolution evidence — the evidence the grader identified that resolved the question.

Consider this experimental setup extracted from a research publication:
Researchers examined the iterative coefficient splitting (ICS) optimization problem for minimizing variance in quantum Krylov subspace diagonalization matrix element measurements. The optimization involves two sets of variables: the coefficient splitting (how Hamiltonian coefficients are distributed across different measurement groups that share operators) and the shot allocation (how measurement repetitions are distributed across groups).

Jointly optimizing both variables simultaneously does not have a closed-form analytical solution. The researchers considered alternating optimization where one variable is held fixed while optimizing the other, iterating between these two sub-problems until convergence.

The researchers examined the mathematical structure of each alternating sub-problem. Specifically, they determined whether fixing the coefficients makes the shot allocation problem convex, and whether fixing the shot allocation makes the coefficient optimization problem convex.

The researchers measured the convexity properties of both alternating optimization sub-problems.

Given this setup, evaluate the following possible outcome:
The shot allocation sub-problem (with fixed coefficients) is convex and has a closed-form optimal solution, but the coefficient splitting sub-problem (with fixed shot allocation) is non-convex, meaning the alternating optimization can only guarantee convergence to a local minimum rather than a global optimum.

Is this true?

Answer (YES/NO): NO